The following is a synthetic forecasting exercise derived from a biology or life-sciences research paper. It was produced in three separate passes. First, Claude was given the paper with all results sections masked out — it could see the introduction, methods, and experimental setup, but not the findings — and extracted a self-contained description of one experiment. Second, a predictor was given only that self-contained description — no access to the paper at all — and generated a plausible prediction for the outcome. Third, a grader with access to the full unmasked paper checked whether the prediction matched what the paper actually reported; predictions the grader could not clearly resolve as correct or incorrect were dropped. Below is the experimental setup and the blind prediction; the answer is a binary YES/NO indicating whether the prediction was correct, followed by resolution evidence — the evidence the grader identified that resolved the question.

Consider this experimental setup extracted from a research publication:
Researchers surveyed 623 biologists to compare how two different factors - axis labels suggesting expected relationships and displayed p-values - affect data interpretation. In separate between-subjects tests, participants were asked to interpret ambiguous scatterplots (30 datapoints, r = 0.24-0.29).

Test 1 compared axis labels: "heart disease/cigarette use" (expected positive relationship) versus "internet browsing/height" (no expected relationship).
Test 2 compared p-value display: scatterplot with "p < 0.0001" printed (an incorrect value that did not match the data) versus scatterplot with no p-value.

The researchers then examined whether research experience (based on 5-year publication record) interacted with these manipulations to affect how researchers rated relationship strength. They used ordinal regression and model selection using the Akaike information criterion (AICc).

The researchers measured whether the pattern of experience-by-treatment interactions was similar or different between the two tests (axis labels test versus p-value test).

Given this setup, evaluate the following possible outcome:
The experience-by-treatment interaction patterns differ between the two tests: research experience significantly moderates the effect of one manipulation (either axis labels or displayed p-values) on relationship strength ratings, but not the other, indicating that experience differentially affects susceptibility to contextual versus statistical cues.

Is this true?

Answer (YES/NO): YES